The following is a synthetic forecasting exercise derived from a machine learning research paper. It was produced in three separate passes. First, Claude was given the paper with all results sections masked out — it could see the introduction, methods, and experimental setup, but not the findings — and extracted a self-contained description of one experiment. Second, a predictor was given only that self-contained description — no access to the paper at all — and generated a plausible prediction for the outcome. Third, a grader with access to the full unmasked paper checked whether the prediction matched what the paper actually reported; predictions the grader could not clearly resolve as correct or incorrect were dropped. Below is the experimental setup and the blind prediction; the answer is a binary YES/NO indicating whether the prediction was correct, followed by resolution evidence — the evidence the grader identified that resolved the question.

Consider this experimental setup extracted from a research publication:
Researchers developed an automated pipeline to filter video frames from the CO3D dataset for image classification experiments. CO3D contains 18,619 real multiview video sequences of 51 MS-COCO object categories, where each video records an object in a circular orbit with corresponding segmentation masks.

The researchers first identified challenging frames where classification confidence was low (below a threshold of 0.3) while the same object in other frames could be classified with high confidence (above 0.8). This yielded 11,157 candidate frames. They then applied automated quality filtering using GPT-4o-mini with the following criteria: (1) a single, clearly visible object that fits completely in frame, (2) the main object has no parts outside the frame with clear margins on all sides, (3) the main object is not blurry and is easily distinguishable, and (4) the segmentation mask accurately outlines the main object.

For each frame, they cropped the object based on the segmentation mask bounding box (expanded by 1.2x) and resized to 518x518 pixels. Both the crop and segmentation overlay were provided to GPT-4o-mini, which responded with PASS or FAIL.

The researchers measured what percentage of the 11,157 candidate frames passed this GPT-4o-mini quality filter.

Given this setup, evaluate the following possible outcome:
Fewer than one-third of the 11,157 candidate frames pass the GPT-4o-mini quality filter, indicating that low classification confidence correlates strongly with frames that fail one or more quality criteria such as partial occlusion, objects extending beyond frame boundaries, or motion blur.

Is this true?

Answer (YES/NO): YES